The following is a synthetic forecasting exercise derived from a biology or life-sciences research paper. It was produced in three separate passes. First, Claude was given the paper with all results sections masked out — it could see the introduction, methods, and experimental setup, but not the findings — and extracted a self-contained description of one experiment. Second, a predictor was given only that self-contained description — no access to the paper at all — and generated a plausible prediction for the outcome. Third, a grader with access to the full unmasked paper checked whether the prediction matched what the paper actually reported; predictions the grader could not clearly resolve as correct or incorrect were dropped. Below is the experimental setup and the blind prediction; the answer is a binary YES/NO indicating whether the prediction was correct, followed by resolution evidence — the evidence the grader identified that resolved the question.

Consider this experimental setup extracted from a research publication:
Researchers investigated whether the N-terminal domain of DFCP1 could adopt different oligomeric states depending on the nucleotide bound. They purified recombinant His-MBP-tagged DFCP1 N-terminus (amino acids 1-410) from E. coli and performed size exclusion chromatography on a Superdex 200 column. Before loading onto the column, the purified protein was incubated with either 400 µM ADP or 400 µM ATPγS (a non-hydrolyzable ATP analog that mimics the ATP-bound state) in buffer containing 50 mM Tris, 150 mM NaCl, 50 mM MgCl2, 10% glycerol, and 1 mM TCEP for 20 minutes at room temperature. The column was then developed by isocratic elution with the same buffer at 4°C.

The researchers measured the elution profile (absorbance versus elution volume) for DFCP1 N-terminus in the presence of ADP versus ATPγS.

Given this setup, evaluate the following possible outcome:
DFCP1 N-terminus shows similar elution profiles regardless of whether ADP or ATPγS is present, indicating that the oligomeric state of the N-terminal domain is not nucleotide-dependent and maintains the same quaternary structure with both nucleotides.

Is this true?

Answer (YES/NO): NO